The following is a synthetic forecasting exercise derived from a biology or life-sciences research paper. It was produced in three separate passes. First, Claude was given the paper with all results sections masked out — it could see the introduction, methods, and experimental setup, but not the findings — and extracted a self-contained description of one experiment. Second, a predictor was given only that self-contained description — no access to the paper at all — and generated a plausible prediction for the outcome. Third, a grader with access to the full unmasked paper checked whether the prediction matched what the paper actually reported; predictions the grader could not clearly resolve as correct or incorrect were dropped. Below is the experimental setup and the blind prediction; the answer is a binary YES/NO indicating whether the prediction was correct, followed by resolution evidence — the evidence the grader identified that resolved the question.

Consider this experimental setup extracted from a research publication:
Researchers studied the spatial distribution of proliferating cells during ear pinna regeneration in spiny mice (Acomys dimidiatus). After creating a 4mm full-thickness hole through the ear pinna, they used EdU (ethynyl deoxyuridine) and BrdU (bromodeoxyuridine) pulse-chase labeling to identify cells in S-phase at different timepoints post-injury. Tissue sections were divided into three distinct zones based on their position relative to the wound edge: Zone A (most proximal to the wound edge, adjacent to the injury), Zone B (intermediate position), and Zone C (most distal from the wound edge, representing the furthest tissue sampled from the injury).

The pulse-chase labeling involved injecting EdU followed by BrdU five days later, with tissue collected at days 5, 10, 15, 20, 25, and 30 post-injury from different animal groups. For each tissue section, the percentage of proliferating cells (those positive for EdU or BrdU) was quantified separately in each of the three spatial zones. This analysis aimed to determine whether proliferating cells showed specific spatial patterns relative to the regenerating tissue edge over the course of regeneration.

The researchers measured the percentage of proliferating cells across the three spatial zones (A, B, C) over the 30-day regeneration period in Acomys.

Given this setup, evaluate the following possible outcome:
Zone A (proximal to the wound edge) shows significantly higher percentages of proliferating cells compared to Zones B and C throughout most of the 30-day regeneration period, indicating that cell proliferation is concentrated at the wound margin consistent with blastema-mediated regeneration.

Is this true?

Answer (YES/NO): NO